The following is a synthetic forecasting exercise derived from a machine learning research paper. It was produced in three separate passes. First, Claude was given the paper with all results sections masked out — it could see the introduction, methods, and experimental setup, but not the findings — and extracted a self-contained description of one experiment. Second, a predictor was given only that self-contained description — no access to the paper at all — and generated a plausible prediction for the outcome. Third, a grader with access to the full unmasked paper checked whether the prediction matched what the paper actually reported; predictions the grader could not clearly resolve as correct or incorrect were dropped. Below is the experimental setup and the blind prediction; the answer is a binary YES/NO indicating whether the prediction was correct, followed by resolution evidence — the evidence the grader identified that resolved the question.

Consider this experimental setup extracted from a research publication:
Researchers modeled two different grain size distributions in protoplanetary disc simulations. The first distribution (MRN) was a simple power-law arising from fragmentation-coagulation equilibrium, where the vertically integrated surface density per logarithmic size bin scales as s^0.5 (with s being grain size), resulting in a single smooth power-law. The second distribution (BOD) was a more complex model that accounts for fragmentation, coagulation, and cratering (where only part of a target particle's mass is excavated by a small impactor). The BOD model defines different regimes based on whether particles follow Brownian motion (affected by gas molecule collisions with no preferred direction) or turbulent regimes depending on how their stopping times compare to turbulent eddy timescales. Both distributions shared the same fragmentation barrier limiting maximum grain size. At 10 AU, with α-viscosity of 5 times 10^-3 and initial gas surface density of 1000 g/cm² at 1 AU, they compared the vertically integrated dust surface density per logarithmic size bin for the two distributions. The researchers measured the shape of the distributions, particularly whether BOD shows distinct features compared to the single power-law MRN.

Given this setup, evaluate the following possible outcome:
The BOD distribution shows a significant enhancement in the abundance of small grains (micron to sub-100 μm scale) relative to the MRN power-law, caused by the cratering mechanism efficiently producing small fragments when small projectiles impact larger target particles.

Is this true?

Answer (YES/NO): NO